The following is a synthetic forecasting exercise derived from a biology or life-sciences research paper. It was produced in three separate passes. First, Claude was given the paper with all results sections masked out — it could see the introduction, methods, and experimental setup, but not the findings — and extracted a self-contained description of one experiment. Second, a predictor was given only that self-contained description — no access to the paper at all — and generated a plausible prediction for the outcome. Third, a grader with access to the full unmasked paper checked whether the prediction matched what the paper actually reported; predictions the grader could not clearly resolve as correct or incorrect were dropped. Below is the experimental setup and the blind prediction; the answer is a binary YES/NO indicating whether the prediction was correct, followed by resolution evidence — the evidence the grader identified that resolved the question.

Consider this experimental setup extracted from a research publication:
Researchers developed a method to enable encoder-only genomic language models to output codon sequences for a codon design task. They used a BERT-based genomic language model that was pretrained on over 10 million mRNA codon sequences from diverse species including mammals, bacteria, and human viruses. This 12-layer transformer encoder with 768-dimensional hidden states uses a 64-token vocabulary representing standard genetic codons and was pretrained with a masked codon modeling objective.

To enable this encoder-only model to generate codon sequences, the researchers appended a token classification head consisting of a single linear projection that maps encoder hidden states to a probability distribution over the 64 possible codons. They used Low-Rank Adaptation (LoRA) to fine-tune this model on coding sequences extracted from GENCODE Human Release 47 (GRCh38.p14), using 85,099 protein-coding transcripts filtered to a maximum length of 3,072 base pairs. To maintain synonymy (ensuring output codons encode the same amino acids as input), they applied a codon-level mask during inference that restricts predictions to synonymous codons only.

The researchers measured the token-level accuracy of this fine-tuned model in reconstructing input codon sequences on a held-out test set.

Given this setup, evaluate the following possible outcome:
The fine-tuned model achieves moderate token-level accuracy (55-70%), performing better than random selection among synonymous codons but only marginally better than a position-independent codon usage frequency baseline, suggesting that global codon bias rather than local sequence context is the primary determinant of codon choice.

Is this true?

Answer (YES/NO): NO